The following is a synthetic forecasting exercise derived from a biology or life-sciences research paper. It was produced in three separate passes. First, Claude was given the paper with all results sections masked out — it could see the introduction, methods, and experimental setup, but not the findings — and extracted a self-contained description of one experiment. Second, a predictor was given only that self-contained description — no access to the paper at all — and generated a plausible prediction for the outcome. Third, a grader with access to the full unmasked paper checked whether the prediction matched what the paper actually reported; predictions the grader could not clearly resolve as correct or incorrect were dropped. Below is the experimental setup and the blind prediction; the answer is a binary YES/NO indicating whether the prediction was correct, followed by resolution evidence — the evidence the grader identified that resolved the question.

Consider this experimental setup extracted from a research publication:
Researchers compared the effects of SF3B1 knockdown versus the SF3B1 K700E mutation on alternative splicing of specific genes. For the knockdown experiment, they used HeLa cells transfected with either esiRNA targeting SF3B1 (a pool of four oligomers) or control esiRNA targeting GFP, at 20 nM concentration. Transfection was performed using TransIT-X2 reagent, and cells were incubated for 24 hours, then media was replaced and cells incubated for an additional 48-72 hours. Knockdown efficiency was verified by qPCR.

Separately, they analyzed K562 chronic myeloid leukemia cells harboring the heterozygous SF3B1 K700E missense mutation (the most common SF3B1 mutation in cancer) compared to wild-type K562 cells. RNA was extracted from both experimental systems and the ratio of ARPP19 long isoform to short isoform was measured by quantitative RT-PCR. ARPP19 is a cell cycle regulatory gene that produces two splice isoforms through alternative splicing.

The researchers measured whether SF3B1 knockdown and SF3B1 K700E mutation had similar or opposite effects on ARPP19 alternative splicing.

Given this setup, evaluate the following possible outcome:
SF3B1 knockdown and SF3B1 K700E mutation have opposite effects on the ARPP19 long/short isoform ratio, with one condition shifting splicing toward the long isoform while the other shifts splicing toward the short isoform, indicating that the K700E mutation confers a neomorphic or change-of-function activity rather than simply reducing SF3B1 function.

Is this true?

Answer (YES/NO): YES